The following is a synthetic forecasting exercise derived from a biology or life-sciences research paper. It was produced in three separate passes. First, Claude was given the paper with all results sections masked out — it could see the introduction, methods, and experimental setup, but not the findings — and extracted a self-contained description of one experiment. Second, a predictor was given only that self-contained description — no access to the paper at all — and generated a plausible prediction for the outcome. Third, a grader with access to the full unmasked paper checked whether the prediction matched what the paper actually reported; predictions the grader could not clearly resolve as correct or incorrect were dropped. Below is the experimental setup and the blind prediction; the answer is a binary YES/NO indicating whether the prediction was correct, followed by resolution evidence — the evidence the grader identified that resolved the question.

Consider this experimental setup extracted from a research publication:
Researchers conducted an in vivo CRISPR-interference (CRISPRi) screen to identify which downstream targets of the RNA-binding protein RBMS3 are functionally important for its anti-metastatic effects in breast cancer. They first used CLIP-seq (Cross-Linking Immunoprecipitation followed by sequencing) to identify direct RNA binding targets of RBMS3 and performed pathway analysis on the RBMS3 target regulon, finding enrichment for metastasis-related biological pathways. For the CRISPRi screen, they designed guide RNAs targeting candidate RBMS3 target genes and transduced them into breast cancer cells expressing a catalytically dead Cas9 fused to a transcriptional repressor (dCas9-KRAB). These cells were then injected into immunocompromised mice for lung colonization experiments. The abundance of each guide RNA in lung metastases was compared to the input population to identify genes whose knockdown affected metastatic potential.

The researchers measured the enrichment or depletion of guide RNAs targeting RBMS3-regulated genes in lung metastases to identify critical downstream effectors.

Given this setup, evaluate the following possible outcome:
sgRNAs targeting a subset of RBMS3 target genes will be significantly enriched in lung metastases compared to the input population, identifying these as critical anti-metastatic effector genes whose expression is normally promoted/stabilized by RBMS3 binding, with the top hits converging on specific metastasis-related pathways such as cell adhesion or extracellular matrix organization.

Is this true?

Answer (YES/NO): NO